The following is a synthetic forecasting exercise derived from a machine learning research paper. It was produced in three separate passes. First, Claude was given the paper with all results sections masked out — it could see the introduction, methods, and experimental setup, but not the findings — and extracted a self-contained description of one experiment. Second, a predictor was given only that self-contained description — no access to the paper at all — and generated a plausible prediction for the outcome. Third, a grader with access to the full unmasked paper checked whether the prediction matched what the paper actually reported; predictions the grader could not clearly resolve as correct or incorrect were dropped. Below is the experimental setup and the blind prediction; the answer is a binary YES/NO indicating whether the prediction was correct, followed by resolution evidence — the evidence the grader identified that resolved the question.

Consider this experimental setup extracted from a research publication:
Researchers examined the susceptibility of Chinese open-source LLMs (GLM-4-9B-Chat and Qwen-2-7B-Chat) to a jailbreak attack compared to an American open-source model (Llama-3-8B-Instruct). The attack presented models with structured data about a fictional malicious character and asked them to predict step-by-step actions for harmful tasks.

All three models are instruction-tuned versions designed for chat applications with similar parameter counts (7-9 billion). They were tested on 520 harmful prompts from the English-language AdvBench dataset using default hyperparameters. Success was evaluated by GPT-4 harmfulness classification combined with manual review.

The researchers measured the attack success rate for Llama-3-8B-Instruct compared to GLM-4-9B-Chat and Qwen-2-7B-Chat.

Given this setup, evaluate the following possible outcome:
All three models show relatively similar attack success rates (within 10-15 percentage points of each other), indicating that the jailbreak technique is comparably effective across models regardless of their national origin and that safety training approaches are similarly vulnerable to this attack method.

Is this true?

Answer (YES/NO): NO